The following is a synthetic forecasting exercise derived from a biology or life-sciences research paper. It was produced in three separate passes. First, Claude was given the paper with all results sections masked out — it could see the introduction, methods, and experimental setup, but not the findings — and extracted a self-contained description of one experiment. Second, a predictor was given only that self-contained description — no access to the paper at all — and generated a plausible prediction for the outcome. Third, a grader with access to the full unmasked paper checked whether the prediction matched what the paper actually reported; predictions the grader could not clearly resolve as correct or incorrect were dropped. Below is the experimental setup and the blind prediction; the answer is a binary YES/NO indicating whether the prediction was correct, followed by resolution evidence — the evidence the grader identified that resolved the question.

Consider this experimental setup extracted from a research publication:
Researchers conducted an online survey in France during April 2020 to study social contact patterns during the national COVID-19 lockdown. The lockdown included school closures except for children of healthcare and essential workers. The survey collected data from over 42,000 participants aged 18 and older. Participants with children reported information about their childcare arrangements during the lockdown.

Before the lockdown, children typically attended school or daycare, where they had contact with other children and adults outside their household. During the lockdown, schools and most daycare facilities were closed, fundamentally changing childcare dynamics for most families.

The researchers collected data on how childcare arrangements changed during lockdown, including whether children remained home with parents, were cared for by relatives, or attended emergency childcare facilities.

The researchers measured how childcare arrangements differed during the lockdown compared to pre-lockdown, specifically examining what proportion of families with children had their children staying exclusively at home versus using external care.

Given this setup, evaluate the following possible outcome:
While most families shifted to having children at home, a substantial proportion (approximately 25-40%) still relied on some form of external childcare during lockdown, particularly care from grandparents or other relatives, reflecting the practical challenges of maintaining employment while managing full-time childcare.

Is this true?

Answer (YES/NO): NO